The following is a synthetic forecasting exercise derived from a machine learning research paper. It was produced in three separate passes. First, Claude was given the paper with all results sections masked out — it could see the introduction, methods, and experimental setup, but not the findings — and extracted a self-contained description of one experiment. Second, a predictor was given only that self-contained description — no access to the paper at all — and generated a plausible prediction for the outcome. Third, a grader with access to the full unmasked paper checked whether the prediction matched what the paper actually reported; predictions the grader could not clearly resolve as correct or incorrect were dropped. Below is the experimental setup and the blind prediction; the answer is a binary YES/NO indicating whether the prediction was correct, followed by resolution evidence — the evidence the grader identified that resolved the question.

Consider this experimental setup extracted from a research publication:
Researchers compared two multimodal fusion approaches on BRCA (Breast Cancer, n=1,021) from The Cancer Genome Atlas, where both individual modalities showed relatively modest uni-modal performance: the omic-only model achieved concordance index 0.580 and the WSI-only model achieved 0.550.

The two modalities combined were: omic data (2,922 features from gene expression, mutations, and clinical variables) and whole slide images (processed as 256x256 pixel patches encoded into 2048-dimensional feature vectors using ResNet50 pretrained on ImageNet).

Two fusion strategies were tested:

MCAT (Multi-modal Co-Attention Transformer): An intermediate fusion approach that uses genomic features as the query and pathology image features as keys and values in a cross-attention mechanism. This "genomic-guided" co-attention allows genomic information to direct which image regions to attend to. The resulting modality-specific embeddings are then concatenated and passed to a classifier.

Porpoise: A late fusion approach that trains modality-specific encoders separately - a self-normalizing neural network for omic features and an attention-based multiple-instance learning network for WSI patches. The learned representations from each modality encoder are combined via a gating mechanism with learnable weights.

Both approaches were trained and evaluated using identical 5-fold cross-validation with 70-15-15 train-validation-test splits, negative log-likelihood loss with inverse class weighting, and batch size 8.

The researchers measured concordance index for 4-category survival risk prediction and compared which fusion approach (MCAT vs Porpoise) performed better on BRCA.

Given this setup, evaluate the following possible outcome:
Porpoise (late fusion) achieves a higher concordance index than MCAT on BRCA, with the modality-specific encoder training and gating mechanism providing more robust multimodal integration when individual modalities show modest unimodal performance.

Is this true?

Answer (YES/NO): YES